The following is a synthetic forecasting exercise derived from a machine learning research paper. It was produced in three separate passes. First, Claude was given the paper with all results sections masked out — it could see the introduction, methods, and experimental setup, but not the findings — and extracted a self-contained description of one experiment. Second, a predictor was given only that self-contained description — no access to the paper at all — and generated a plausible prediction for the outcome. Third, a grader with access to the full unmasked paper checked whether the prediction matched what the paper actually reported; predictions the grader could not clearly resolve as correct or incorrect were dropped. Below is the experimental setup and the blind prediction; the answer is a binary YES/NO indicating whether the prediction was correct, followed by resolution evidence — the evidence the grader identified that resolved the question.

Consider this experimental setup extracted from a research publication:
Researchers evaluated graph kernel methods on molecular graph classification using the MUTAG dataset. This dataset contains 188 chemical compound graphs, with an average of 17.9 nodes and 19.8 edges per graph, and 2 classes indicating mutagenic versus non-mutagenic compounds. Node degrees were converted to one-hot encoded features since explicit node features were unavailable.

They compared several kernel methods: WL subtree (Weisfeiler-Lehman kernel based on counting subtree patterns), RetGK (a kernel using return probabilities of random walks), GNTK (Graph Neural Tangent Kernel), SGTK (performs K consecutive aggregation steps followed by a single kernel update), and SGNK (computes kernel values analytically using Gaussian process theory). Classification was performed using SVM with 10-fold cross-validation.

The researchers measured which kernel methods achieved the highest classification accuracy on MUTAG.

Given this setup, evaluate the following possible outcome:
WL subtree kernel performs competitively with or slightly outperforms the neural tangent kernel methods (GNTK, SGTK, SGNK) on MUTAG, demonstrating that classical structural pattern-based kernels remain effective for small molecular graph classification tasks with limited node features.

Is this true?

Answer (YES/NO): YES